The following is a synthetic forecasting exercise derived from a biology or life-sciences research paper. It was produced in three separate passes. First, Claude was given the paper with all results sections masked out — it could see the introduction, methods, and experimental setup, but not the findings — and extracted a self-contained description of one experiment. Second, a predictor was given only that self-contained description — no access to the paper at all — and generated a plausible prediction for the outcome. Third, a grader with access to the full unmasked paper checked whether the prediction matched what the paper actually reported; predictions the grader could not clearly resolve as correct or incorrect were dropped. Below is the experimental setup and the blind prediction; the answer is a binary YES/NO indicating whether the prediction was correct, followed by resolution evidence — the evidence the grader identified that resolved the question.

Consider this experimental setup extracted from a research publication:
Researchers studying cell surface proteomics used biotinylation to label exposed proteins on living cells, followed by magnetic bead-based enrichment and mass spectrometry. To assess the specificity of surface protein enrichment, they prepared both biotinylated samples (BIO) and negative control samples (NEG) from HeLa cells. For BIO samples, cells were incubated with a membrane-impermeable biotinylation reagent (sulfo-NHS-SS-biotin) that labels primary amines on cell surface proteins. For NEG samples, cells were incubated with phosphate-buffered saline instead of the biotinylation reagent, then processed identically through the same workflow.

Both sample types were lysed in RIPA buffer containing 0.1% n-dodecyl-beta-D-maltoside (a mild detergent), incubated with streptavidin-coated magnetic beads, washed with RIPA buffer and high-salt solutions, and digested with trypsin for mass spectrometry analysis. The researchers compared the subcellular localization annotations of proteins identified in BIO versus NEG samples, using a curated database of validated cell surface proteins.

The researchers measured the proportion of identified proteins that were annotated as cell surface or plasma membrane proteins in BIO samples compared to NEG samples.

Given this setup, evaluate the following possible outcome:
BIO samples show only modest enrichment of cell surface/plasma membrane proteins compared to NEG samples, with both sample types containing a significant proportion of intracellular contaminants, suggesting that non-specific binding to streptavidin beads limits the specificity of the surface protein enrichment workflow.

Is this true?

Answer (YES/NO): NO